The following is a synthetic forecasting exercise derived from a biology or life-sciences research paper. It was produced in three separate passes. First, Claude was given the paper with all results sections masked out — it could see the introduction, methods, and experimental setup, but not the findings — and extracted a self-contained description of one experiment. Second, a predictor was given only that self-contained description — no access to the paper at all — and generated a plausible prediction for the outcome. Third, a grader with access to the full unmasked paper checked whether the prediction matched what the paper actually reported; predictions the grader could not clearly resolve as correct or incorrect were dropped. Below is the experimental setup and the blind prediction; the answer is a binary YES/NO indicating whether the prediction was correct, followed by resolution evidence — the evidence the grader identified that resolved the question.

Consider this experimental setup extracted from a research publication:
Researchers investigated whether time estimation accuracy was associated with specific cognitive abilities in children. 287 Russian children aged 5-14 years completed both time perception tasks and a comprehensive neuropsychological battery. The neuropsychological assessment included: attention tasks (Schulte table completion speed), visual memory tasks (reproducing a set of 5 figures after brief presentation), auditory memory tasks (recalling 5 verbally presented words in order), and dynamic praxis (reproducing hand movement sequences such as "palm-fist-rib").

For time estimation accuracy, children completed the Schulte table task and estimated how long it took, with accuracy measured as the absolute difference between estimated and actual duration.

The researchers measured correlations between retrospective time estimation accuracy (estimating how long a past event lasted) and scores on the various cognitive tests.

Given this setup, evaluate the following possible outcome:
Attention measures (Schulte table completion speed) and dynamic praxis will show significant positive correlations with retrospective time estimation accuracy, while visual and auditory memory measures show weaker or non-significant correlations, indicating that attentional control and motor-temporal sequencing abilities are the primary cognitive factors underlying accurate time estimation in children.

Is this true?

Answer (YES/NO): NO